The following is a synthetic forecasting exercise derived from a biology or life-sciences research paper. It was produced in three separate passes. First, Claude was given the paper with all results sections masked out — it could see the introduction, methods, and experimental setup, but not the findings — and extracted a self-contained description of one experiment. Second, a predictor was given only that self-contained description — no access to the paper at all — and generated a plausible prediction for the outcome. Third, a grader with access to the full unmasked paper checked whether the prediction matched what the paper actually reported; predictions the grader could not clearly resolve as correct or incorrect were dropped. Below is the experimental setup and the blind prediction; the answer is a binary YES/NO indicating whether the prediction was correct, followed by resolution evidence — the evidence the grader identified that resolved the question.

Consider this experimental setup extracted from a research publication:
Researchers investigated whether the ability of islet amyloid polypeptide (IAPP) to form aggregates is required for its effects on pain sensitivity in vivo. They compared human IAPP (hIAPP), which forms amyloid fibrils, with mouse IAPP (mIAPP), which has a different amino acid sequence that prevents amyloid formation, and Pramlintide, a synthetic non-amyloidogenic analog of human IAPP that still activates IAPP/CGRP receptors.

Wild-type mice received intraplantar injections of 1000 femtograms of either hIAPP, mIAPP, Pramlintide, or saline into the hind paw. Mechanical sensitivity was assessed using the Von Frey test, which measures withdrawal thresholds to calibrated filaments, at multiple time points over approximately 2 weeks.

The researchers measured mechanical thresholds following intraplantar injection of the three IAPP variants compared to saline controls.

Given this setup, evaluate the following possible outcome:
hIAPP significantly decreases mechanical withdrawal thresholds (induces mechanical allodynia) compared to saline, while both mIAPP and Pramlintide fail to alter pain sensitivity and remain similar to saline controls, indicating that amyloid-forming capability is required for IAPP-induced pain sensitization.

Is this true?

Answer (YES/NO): NO